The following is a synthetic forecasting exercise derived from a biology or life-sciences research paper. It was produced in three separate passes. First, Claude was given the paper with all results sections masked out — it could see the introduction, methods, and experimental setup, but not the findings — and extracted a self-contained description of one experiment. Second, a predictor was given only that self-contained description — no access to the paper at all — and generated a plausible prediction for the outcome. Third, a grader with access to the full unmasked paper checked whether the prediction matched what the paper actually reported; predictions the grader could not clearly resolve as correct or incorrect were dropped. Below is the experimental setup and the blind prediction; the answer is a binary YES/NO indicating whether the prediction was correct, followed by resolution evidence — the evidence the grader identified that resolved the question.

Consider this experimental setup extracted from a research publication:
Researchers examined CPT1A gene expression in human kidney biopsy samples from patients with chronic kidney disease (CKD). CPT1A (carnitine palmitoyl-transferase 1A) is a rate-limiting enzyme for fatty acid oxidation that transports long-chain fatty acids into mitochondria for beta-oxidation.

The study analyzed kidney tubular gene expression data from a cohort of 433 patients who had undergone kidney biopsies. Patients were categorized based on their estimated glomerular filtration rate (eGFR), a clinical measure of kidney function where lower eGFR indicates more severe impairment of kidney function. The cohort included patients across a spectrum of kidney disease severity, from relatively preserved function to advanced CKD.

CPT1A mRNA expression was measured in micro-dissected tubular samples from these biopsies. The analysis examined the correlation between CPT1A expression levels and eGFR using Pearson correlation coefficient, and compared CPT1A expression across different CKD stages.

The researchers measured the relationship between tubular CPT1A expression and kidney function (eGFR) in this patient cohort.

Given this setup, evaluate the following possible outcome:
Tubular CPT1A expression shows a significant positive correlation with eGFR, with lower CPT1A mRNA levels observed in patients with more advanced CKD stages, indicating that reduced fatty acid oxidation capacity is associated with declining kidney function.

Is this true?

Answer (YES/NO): YES